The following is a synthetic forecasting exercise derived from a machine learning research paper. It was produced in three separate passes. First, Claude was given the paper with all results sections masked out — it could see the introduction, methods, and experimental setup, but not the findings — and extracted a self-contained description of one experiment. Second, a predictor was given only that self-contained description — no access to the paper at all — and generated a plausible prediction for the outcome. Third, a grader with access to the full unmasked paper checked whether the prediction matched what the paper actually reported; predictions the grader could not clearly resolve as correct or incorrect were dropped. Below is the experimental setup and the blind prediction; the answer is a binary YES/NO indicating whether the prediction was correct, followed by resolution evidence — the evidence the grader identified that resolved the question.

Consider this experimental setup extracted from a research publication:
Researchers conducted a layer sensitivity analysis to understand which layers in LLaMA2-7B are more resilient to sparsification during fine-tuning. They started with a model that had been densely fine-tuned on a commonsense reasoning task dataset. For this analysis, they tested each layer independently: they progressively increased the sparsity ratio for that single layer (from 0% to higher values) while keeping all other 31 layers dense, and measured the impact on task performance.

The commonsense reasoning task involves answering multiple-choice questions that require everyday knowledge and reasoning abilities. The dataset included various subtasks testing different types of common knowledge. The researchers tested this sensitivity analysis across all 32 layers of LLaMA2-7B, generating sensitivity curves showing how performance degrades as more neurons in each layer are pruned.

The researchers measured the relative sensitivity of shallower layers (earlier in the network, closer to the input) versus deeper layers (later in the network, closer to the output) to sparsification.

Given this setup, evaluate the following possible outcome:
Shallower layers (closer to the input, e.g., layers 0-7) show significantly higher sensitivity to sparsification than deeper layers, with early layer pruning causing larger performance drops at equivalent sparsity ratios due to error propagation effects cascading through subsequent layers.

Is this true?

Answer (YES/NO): YES